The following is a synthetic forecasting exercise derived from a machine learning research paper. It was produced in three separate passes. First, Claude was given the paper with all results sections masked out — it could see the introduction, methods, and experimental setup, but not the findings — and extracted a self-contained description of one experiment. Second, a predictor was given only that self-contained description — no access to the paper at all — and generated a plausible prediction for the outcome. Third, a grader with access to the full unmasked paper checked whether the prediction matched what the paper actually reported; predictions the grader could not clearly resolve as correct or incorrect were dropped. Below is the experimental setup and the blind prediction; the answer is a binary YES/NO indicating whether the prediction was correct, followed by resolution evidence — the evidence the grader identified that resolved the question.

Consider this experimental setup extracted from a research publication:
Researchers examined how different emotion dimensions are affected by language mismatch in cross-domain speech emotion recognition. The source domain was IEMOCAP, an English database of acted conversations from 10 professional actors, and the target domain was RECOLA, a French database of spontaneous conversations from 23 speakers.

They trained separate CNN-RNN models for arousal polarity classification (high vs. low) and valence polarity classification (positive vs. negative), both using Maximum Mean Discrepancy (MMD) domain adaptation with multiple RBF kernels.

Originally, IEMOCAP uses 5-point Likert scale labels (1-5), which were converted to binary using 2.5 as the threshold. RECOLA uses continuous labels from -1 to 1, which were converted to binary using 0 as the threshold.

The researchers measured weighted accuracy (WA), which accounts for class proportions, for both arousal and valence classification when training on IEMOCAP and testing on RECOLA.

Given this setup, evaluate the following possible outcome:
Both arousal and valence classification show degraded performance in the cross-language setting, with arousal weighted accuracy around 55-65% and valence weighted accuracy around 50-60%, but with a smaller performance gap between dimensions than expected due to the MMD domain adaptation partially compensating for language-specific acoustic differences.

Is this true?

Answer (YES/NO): NO